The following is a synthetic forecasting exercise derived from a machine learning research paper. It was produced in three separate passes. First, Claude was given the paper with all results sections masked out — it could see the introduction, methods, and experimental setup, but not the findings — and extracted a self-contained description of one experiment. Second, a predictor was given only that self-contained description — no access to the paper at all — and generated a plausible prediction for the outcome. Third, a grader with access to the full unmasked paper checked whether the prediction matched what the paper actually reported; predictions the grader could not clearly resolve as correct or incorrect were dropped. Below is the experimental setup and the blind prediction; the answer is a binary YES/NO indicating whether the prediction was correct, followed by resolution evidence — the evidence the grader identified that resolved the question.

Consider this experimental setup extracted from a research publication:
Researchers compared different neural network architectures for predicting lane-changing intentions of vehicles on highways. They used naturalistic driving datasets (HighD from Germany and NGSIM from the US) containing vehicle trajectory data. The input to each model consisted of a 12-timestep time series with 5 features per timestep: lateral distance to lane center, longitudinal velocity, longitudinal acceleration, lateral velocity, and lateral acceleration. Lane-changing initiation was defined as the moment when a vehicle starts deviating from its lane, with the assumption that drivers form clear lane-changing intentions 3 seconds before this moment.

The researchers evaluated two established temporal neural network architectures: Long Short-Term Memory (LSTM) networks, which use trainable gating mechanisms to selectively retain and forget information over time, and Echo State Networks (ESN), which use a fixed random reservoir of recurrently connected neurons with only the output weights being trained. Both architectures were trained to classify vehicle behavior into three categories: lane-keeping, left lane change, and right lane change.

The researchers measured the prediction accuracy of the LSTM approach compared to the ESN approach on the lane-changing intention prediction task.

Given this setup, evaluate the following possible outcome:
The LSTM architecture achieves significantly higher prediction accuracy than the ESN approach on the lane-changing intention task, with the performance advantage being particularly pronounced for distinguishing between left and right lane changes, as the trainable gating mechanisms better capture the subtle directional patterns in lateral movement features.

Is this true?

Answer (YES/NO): NO